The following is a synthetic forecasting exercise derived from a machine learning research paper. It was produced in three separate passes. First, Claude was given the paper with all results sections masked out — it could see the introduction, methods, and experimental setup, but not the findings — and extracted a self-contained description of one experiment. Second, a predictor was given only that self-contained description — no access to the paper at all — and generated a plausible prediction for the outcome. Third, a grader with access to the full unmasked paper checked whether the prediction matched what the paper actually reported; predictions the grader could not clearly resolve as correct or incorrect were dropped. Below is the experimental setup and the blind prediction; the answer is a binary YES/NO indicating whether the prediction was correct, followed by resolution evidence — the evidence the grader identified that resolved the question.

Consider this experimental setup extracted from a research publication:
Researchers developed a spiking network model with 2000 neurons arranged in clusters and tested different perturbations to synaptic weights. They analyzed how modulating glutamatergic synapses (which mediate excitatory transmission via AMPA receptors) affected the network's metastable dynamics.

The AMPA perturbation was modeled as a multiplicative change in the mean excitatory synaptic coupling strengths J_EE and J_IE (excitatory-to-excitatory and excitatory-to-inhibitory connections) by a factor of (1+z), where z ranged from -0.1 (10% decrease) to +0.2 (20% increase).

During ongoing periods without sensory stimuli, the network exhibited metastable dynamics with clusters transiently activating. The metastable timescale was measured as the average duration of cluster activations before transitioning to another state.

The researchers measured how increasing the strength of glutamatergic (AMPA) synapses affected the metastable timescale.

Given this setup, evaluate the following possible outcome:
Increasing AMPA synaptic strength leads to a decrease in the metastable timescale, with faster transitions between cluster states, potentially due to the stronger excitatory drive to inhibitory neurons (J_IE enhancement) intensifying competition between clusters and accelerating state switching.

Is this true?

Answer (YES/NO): YES